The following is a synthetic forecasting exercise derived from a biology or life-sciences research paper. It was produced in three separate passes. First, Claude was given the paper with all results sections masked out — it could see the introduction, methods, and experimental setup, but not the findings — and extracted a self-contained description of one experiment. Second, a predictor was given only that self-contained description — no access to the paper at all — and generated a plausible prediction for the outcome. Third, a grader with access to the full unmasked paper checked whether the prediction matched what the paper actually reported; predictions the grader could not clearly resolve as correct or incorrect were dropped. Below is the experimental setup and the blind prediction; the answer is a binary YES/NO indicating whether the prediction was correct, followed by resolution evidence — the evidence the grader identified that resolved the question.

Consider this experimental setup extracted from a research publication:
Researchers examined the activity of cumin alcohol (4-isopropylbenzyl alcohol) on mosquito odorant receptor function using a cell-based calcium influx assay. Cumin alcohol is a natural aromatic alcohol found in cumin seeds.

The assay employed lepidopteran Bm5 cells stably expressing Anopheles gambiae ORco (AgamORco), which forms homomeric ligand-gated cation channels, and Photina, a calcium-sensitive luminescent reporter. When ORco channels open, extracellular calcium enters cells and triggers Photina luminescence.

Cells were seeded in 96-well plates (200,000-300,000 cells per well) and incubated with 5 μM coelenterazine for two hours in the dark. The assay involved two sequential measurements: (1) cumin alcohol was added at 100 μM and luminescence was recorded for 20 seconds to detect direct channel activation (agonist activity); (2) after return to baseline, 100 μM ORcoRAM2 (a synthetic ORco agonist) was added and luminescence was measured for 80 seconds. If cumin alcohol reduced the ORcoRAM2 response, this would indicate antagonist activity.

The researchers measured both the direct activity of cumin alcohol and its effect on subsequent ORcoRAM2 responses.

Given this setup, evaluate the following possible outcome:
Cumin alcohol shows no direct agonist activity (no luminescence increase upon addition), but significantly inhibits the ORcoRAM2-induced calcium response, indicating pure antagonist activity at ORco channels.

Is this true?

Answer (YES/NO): YES